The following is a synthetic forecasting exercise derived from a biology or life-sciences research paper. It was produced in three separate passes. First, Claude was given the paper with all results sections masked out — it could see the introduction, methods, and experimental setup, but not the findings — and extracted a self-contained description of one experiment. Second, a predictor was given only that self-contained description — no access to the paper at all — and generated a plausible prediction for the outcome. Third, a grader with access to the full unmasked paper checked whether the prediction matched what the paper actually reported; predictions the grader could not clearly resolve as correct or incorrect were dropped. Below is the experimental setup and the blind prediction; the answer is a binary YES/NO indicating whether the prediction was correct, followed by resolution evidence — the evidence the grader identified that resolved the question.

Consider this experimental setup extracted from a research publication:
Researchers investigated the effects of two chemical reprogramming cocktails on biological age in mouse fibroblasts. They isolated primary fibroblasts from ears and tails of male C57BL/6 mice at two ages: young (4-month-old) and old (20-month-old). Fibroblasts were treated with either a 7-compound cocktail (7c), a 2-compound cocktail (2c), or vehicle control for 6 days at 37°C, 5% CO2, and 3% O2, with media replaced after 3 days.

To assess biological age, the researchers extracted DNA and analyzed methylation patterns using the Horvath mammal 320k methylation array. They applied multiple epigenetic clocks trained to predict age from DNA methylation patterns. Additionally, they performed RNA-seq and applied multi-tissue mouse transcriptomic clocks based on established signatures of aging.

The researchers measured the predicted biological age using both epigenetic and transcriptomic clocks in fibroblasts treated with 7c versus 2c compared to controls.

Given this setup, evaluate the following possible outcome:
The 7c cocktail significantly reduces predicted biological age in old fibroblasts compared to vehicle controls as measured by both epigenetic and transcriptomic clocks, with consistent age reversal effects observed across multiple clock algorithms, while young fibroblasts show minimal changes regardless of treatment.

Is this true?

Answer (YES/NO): NO